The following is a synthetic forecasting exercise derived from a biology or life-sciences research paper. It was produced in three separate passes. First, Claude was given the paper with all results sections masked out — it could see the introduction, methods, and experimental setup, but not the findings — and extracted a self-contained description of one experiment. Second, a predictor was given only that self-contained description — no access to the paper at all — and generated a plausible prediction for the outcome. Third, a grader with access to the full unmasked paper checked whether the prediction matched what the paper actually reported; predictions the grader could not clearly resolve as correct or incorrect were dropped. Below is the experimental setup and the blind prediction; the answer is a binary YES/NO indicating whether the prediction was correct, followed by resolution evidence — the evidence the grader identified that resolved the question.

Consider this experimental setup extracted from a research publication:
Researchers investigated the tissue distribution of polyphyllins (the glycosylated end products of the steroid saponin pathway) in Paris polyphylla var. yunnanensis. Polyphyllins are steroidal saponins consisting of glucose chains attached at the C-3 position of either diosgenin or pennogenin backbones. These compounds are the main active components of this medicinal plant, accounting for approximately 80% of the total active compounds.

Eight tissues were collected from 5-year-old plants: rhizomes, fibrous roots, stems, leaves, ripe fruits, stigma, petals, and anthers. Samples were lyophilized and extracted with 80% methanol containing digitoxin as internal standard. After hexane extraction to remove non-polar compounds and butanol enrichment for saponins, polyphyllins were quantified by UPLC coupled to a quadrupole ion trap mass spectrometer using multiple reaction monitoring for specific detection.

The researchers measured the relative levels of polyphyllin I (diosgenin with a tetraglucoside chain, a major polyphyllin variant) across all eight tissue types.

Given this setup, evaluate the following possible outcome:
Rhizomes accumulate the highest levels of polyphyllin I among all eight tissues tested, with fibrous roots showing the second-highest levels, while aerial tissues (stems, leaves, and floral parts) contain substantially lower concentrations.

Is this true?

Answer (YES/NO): NO